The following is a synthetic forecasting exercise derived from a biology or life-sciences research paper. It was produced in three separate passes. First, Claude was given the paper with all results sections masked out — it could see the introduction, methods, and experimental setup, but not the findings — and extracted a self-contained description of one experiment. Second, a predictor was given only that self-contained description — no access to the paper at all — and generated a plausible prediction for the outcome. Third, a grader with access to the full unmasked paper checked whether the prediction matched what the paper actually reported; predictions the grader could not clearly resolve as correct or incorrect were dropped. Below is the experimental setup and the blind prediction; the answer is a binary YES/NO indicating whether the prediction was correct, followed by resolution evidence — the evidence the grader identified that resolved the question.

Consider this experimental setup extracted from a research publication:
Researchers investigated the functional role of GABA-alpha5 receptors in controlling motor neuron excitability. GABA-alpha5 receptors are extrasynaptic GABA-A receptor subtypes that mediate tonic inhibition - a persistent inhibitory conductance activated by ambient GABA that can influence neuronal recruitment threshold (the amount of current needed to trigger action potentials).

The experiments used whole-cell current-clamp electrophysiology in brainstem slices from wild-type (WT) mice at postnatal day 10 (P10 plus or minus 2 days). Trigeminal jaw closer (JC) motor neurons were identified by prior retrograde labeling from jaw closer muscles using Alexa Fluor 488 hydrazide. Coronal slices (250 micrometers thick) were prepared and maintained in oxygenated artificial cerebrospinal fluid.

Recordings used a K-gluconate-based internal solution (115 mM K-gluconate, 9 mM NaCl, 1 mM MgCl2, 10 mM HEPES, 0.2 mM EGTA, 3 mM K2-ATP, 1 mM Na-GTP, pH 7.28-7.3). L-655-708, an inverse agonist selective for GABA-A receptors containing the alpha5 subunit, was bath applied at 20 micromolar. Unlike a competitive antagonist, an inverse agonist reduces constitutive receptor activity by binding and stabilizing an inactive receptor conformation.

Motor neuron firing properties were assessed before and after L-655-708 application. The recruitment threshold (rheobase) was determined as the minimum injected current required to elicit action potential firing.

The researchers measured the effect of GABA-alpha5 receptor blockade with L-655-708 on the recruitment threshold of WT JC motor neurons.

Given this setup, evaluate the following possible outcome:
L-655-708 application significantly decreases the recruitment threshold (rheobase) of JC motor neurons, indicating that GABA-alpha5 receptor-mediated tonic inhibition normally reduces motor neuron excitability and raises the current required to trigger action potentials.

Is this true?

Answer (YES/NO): YES